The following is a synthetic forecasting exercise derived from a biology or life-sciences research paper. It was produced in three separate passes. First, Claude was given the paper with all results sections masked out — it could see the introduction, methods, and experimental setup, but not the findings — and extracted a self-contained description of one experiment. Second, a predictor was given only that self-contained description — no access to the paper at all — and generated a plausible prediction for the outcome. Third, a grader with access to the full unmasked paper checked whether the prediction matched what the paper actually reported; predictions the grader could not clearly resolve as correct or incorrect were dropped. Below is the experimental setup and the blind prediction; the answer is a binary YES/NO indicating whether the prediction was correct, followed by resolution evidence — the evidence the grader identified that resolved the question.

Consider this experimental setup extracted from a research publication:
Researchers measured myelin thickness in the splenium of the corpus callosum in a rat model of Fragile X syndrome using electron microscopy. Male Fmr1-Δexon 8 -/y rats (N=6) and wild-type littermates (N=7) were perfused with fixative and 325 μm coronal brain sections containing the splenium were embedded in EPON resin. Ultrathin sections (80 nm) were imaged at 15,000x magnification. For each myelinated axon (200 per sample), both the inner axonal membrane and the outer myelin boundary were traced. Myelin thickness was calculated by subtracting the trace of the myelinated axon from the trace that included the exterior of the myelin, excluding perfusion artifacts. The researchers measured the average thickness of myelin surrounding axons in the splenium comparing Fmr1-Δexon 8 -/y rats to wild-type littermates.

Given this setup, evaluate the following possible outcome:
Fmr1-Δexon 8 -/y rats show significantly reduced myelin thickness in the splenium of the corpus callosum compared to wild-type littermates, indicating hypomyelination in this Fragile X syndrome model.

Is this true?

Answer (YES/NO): NO